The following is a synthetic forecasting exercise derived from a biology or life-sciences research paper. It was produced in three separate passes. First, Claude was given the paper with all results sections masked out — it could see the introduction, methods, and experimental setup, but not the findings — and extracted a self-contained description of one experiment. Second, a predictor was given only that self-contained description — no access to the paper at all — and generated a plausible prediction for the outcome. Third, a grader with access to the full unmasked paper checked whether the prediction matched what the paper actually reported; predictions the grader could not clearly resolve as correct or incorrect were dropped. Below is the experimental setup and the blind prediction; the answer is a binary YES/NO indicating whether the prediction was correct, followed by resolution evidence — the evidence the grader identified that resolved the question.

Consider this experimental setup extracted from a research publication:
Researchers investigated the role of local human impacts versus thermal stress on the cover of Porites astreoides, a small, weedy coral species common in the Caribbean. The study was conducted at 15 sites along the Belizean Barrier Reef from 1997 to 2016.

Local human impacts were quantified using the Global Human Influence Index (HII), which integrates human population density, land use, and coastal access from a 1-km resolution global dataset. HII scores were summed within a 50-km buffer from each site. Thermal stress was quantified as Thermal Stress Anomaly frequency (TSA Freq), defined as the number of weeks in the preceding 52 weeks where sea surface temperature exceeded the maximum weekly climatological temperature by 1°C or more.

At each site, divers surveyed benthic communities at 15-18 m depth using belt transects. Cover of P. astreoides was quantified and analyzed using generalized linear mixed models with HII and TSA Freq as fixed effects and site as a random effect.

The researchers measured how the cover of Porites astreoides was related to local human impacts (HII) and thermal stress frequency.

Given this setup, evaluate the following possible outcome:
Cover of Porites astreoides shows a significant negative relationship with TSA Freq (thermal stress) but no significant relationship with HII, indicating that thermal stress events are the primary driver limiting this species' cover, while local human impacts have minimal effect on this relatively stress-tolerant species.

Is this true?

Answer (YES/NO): NO